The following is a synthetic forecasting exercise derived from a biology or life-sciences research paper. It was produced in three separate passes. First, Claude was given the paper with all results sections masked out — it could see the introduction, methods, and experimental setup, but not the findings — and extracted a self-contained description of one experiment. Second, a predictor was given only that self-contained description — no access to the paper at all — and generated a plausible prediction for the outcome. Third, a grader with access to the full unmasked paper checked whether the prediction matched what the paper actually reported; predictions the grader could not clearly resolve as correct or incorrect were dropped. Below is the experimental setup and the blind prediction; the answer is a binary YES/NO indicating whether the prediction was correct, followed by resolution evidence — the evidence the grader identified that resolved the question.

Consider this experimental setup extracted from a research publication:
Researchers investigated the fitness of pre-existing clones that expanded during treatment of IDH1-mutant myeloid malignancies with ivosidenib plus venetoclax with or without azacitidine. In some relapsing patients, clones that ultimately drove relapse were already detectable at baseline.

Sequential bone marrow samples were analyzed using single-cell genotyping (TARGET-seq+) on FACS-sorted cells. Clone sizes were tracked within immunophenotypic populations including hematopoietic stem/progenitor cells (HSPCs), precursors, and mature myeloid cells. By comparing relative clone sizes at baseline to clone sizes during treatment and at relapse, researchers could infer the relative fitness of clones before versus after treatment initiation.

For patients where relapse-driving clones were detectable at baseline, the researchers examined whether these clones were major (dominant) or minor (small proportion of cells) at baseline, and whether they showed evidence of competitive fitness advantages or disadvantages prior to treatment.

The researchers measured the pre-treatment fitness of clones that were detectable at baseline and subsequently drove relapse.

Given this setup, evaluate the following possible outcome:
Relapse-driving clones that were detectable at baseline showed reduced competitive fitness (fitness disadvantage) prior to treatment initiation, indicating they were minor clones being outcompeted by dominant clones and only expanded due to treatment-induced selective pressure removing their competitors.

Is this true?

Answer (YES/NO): YES